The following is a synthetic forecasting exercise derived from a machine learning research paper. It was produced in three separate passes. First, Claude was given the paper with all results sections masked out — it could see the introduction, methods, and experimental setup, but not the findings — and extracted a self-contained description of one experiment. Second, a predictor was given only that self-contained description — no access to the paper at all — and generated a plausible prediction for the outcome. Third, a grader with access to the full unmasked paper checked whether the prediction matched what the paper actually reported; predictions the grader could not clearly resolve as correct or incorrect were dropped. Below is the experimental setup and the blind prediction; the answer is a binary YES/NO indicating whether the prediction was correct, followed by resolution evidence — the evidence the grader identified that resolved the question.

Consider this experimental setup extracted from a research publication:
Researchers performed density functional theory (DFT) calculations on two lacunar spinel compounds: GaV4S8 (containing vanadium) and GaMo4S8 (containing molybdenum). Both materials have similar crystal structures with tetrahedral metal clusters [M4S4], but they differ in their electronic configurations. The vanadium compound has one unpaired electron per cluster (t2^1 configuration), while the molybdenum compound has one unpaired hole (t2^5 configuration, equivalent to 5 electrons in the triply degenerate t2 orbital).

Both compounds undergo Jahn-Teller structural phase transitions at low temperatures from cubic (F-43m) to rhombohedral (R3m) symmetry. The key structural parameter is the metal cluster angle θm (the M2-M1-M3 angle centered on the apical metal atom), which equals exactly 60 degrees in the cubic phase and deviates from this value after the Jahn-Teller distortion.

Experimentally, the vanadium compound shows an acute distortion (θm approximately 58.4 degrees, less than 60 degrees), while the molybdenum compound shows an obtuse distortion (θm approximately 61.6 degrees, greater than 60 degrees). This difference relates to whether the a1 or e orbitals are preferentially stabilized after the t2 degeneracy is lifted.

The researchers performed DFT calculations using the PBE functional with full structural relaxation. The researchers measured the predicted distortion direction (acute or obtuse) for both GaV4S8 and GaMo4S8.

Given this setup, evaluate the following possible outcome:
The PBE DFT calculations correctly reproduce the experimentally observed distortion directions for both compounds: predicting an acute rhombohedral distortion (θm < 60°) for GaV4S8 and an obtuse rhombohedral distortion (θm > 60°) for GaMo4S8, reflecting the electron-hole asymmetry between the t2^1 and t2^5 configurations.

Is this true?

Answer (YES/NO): YES